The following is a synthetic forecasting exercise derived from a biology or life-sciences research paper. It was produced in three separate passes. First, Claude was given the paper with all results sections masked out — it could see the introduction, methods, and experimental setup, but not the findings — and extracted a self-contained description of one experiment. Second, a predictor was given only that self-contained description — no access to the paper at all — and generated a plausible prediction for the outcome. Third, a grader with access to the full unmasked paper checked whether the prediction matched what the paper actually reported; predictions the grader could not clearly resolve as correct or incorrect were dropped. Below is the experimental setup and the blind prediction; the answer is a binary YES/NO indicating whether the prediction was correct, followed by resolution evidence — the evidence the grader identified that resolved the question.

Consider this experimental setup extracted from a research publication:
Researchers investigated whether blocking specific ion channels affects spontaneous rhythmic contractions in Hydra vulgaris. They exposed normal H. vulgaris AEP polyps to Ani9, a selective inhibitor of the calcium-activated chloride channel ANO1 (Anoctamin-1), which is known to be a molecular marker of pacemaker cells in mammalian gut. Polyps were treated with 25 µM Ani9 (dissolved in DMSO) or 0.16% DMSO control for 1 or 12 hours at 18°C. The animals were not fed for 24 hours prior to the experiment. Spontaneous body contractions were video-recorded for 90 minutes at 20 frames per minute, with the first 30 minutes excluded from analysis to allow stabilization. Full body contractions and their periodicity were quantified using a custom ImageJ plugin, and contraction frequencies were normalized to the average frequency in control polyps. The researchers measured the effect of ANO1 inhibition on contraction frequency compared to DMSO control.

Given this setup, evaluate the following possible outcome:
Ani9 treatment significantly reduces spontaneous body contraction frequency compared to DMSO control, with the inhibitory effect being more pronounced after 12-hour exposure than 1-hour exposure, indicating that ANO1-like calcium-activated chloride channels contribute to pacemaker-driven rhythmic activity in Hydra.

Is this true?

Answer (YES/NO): NO